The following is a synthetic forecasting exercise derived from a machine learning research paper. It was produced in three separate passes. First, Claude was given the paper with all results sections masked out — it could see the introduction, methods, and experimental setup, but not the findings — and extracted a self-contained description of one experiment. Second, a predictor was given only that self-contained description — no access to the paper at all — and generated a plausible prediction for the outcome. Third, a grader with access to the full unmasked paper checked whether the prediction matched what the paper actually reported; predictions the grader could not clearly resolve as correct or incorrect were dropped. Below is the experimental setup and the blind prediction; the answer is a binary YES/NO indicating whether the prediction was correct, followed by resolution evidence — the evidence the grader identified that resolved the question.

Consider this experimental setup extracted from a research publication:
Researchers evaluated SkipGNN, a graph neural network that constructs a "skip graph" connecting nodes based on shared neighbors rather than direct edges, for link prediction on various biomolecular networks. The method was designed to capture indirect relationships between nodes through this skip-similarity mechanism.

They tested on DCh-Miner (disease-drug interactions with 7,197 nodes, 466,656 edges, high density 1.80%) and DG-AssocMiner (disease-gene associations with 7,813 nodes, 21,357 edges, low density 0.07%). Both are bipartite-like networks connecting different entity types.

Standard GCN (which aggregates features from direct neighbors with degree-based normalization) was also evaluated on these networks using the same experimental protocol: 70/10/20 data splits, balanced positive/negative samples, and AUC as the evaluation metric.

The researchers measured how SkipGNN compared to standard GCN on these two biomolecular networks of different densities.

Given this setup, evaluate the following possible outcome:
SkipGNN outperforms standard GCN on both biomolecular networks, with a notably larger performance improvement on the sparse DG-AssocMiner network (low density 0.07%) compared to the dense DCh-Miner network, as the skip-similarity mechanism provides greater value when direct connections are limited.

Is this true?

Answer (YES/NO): NO